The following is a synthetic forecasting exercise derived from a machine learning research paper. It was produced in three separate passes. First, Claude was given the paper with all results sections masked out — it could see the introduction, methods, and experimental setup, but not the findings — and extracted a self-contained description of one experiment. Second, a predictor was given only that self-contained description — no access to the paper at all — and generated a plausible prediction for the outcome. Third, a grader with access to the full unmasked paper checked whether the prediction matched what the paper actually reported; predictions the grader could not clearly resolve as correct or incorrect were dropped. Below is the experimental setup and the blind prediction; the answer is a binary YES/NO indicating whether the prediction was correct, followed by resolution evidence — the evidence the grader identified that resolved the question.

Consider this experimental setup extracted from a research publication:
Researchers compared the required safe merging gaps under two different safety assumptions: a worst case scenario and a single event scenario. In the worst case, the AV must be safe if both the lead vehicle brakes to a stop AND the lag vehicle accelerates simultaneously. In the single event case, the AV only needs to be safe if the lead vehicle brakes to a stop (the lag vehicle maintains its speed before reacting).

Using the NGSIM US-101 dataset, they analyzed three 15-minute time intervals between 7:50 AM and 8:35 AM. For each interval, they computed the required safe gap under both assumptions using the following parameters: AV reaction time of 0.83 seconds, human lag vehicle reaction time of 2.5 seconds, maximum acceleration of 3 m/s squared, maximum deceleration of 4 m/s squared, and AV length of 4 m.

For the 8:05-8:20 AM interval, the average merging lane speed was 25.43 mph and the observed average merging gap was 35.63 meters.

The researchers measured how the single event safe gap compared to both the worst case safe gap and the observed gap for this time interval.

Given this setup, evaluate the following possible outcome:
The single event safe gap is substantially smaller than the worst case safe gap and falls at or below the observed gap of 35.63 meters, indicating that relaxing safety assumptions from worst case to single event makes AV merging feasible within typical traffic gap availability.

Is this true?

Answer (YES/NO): NO